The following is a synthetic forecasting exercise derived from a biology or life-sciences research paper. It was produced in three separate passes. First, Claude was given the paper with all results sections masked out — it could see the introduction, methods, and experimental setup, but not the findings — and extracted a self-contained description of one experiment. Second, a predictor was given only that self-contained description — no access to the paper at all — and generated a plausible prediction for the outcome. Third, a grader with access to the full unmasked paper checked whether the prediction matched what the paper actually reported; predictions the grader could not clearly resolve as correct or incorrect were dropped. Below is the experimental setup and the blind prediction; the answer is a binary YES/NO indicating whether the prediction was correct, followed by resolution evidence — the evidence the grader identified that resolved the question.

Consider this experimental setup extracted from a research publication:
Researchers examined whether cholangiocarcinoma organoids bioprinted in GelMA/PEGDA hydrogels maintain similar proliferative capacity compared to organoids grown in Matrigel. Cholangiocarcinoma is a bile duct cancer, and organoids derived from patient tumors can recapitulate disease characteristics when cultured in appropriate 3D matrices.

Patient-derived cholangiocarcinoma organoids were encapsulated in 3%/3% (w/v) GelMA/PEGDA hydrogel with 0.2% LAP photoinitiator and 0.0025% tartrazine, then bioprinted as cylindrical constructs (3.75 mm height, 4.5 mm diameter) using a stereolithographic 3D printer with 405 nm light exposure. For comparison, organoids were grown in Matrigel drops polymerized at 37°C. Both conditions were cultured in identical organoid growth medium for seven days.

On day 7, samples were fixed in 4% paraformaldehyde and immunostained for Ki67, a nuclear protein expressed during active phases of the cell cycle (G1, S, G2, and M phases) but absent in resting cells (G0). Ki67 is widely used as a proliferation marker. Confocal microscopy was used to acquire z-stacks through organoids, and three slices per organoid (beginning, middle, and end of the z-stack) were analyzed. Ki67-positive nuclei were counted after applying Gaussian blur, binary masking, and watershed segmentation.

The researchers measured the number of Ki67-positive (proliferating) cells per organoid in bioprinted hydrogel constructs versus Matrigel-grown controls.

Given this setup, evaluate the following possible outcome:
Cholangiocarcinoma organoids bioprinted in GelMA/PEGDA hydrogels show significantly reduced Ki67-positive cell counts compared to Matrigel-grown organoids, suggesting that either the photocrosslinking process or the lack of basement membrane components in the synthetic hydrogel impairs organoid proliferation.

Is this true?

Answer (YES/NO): NO